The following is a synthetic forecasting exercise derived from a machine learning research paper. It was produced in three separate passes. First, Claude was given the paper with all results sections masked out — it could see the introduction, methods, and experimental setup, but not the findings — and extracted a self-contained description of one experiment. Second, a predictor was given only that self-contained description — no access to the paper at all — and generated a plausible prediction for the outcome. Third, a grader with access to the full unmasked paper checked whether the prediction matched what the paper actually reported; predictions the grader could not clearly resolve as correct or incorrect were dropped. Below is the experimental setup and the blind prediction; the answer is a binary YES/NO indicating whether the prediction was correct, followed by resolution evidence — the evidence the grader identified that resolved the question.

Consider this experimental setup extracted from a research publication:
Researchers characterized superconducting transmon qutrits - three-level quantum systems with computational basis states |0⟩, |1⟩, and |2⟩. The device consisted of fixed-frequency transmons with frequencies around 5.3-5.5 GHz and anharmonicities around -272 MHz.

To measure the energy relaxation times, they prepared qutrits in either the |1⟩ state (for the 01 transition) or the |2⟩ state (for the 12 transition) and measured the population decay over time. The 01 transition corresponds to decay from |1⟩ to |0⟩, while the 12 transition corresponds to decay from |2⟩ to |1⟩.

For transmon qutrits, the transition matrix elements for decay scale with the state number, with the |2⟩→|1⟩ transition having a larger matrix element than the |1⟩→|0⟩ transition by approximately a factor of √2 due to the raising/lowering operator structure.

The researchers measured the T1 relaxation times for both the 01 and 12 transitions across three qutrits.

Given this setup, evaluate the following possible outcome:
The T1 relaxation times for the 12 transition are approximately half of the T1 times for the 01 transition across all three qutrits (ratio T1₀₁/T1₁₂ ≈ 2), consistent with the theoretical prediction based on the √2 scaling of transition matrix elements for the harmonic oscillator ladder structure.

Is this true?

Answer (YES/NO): NO